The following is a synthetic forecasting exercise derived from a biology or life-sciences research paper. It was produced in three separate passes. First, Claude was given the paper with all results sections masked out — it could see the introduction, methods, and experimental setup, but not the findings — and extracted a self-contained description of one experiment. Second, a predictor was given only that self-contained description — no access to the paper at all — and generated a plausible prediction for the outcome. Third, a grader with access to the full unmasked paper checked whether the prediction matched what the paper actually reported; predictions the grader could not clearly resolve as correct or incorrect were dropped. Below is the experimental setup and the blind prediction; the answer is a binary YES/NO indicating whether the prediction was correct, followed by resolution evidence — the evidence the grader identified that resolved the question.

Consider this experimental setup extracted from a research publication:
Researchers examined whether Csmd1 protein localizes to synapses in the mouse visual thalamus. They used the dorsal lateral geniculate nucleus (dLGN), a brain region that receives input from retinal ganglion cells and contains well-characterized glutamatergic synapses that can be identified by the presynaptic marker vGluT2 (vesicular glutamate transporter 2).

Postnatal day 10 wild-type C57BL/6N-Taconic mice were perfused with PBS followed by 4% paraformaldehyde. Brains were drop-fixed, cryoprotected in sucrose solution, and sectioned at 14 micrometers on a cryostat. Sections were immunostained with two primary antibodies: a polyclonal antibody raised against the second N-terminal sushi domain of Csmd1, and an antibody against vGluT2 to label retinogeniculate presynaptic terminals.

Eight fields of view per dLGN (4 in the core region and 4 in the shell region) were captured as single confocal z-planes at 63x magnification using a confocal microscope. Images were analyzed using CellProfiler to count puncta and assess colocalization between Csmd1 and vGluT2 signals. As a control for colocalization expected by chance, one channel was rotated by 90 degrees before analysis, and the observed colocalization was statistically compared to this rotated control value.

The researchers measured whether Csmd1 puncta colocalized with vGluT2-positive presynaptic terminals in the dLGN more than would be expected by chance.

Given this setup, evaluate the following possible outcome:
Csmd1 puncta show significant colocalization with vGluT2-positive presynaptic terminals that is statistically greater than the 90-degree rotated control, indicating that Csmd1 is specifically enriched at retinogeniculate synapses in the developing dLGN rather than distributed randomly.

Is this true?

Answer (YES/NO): YES